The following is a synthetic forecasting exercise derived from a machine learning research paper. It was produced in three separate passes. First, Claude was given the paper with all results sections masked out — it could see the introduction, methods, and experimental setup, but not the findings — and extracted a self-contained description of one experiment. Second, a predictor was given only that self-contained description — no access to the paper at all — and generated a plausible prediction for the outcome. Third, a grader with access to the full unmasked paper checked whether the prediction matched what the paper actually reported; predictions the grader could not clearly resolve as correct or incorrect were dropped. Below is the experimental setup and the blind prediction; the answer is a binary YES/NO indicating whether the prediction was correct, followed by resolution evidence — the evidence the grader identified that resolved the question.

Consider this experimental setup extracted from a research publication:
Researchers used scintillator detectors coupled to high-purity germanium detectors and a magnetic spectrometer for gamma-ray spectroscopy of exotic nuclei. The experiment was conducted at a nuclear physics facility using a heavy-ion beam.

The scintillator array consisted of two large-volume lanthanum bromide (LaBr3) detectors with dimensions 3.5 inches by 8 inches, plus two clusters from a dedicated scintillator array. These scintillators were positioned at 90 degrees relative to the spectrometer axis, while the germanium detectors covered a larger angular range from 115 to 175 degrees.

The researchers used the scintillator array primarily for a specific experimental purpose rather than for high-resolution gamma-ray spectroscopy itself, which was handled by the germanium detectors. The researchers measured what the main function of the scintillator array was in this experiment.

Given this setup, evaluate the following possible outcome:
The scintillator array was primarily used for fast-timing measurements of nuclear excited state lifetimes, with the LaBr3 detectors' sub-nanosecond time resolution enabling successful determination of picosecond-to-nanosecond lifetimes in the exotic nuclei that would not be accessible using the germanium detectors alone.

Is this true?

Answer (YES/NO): NO